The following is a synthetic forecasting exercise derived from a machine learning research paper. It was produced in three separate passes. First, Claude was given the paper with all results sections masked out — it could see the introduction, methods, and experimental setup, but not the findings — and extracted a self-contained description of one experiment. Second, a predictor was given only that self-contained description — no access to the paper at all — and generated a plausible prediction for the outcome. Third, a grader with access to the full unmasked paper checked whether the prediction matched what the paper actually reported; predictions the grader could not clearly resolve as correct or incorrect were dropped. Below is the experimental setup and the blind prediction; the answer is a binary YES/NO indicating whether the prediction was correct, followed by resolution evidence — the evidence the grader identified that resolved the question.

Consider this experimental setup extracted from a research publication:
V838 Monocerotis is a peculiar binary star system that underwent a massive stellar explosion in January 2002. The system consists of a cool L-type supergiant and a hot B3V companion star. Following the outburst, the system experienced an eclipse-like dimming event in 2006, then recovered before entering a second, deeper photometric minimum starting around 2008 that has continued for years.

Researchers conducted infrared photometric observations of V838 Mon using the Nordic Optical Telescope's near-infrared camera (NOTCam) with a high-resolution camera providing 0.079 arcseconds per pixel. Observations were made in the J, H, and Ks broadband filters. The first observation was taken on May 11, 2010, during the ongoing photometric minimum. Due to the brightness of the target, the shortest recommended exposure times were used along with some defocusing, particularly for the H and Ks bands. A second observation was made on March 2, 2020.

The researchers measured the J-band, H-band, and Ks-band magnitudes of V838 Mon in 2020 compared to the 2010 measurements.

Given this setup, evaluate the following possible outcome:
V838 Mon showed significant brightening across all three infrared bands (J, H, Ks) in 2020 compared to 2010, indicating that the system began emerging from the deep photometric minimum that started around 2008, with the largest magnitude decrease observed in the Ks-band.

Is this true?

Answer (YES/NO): NO